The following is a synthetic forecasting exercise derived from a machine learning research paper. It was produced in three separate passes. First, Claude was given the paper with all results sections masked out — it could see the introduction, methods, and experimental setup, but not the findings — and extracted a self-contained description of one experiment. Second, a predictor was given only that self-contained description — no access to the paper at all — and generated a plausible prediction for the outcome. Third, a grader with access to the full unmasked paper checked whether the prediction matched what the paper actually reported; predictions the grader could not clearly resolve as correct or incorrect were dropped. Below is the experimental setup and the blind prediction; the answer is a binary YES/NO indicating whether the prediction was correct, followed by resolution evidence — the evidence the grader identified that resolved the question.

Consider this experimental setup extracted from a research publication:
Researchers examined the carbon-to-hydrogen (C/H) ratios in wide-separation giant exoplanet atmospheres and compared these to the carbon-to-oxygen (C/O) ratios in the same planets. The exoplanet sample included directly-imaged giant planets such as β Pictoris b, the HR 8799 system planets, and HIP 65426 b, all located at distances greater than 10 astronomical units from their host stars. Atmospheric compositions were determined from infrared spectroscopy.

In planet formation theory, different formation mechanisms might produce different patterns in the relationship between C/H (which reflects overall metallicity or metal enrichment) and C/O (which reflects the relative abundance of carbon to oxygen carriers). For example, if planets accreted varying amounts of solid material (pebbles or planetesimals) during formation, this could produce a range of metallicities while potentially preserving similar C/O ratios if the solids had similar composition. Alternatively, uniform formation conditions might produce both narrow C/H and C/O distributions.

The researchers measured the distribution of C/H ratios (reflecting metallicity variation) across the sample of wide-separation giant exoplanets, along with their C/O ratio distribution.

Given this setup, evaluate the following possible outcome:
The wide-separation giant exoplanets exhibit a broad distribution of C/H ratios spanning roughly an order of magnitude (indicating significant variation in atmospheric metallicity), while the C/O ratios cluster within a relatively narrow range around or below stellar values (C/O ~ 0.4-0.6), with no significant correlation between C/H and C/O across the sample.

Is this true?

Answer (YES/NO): NO